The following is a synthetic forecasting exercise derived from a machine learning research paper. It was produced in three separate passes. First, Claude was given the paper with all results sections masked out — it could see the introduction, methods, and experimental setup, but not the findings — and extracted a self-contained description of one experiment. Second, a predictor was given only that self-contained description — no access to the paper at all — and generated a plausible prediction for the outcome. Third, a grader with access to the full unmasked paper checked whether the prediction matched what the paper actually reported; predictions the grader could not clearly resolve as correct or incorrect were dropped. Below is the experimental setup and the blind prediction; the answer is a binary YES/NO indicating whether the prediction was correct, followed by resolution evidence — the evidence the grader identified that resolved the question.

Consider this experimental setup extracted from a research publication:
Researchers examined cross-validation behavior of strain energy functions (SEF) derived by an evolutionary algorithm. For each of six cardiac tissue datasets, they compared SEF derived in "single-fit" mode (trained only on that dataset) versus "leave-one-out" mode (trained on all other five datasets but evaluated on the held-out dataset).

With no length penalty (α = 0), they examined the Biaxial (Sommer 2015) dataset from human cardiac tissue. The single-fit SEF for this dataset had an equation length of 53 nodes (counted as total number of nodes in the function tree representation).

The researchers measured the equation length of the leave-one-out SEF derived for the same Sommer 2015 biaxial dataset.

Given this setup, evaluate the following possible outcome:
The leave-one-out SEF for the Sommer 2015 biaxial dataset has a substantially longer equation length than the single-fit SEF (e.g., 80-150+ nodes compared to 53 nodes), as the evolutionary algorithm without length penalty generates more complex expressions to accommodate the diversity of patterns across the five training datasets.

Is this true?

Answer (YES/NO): NO